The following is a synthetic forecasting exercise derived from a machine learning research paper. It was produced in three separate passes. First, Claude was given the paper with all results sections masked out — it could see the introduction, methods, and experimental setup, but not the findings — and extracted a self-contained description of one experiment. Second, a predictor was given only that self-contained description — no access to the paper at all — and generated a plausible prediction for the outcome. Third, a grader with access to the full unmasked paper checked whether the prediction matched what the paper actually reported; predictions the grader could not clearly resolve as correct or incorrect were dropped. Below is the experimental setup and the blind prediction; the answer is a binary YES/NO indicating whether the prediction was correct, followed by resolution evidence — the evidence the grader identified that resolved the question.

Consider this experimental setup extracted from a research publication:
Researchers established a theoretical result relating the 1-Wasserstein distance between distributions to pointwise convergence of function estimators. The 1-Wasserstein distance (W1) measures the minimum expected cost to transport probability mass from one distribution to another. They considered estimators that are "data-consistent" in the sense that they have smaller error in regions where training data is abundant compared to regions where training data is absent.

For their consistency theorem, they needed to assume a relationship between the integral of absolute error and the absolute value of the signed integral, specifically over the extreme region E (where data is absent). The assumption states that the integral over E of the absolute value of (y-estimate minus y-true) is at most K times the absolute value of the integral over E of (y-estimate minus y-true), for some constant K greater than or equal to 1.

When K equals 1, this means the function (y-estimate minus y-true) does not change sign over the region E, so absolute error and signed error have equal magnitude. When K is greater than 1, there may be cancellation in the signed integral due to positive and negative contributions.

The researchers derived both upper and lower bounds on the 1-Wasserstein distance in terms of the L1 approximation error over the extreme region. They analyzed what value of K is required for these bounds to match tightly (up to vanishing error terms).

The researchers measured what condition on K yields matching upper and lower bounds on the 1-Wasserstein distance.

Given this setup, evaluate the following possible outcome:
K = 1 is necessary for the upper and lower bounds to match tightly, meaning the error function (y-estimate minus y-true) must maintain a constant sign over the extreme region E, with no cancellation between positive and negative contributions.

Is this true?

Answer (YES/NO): YES